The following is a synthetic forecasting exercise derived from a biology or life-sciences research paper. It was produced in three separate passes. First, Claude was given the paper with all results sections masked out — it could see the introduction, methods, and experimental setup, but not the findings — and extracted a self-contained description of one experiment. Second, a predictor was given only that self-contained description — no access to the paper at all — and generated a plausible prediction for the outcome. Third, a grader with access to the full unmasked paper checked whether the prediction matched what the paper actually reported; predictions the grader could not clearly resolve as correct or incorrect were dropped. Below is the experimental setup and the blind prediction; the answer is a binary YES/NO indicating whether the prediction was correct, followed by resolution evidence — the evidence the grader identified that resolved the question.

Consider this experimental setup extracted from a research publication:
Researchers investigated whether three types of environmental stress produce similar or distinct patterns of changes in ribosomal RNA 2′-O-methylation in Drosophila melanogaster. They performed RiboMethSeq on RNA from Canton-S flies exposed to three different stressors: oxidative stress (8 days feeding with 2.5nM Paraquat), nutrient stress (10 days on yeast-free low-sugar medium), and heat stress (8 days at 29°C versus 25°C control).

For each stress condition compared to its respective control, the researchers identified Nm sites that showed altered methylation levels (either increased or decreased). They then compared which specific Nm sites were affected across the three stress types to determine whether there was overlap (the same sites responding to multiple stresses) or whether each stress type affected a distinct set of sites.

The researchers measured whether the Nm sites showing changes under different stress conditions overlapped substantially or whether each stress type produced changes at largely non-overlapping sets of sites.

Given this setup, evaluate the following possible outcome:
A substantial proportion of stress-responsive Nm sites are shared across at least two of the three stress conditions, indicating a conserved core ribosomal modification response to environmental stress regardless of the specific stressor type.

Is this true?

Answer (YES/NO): NO